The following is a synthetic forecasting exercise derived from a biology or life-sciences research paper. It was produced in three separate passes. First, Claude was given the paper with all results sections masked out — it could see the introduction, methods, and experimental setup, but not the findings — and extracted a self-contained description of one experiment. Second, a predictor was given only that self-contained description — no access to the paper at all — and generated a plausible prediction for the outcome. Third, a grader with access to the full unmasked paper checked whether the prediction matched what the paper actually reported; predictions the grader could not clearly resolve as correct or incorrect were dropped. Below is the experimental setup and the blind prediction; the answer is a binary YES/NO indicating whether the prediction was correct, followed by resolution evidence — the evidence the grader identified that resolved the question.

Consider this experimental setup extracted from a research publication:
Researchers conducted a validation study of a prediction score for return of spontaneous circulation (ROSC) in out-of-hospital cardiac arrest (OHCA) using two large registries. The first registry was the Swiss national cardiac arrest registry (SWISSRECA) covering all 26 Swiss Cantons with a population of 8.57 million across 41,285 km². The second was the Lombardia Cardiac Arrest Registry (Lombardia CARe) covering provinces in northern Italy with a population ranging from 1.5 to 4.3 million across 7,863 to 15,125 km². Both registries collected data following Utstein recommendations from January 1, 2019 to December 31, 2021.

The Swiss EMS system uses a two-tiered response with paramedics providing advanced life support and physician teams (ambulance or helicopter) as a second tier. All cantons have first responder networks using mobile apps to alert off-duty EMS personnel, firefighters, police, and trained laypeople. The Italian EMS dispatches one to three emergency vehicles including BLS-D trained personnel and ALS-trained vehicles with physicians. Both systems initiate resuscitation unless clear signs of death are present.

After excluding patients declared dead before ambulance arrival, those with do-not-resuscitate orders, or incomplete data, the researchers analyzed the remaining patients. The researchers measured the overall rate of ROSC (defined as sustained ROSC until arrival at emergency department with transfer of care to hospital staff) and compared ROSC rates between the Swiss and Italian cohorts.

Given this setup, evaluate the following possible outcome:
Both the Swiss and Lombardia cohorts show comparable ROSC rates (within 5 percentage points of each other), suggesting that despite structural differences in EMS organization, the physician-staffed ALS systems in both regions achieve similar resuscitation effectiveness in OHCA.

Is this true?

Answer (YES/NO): NO